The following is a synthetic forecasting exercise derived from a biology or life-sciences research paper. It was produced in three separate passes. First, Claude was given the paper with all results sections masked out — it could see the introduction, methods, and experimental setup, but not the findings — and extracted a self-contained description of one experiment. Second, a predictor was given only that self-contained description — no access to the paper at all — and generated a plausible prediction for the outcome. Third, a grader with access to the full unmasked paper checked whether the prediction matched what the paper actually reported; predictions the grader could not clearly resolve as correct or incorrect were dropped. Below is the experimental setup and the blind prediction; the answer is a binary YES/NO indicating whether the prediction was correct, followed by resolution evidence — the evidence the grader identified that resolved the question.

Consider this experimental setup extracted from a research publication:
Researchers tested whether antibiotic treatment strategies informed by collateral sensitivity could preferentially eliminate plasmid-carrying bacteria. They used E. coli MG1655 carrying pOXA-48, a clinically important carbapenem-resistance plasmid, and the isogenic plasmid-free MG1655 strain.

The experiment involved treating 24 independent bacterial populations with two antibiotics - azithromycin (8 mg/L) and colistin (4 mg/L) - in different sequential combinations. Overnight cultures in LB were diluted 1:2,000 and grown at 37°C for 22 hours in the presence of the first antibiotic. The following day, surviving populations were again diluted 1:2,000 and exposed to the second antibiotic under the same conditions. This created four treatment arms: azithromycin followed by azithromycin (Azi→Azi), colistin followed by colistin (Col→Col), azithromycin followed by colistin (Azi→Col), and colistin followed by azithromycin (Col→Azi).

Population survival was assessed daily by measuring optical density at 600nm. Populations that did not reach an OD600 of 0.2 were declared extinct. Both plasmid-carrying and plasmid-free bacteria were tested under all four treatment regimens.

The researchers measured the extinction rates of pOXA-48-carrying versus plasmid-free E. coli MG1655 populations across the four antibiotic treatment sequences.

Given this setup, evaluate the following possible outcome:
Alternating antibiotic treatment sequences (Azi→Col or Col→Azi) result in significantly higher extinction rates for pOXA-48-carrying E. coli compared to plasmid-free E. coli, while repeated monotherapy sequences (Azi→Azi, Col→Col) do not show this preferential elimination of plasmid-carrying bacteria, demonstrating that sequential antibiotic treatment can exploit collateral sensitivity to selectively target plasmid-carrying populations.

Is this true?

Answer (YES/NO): NO